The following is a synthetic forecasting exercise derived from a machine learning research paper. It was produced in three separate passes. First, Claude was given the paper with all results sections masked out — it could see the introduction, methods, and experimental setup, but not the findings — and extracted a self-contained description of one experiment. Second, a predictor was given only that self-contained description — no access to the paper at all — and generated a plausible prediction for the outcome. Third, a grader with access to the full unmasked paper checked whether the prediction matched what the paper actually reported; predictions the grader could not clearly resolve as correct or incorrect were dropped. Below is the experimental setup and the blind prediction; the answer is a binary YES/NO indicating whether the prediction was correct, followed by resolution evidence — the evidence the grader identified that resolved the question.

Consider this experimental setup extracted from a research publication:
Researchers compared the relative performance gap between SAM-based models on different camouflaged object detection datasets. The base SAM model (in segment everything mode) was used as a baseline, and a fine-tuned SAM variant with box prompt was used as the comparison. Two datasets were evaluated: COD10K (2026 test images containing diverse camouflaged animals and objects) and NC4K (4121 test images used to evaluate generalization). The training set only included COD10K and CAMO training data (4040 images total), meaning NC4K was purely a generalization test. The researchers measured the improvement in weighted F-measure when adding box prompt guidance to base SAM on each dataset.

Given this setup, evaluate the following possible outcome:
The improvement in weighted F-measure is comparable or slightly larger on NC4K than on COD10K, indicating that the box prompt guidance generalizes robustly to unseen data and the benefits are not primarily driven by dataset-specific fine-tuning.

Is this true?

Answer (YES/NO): NO